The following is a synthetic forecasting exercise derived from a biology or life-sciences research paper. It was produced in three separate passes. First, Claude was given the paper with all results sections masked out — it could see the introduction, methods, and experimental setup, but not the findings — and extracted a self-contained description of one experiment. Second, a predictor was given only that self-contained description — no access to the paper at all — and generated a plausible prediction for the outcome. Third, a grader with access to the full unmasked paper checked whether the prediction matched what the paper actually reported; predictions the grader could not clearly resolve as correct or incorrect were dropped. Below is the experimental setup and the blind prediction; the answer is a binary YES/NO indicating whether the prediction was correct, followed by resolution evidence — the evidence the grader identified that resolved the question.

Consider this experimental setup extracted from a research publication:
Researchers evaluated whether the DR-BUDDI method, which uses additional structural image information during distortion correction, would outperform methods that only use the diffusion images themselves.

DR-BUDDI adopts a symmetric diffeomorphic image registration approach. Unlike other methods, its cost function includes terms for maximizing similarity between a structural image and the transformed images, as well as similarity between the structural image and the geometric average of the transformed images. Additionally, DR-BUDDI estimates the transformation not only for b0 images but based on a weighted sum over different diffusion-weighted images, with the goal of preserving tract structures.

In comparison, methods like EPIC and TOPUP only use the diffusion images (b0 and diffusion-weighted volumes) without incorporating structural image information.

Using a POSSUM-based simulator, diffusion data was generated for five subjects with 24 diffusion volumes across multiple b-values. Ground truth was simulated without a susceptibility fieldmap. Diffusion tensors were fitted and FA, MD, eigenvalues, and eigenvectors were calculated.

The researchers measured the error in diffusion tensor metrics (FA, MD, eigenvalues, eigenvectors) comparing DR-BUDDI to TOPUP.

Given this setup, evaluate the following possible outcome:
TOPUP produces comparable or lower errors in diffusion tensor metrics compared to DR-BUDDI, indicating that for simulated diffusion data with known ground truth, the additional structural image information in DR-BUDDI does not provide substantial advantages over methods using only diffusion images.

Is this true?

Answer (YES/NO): YES